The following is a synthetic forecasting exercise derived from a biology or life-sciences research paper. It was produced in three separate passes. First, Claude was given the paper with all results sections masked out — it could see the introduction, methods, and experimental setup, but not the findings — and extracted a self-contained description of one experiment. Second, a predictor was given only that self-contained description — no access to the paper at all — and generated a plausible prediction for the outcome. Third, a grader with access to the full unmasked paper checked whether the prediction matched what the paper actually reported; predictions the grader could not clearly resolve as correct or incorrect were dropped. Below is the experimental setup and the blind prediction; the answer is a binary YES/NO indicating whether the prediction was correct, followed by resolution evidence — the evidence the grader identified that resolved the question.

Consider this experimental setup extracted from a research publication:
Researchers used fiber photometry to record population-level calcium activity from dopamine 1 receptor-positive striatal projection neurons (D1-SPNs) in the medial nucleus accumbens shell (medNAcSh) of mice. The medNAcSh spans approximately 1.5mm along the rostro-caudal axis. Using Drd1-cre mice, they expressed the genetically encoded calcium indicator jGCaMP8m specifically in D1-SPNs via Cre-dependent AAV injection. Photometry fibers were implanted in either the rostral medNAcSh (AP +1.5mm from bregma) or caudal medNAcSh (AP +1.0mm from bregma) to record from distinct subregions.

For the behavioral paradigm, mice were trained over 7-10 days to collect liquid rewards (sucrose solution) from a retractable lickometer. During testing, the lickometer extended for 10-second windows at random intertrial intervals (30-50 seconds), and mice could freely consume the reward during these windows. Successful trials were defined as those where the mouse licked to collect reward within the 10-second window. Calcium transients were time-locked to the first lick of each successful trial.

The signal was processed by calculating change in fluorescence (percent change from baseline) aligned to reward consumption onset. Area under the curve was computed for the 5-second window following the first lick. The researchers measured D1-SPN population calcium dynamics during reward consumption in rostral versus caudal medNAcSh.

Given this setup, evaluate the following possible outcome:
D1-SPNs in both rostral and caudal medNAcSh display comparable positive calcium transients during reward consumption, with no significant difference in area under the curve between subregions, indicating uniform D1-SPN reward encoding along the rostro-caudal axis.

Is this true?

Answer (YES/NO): NO